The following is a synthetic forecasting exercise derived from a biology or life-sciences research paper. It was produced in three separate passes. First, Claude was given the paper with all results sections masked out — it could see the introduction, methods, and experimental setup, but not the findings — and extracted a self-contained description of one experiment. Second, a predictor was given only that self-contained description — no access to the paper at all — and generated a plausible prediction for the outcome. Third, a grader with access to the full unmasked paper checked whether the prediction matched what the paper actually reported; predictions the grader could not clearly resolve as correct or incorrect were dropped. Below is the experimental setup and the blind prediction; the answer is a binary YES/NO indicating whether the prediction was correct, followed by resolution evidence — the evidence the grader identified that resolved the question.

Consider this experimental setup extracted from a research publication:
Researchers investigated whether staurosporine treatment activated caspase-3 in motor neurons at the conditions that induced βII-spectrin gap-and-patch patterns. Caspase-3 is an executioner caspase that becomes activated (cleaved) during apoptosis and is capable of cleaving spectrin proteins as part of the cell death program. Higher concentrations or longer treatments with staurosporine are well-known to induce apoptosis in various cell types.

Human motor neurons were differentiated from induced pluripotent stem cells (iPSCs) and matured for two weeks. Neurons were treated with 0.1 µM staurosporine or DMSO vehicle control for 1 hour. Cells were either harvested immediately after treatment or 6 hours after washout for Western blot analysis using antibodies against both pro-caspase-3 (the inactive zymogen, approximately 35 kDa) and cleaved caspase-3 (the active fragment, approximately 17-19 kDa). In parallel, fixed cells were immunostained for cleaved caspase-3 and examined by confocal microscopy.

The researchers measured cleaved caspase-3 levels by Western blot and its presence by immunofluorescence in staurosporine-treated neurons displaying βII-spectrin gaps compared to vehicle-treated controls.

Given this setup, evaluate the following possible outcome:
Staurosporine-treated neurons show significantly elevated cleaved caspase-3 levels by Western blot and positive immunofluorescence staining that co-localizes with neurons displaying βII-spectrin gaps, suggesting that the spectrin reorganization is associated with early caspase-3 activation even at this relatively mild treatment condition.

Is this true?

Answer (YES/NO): NO